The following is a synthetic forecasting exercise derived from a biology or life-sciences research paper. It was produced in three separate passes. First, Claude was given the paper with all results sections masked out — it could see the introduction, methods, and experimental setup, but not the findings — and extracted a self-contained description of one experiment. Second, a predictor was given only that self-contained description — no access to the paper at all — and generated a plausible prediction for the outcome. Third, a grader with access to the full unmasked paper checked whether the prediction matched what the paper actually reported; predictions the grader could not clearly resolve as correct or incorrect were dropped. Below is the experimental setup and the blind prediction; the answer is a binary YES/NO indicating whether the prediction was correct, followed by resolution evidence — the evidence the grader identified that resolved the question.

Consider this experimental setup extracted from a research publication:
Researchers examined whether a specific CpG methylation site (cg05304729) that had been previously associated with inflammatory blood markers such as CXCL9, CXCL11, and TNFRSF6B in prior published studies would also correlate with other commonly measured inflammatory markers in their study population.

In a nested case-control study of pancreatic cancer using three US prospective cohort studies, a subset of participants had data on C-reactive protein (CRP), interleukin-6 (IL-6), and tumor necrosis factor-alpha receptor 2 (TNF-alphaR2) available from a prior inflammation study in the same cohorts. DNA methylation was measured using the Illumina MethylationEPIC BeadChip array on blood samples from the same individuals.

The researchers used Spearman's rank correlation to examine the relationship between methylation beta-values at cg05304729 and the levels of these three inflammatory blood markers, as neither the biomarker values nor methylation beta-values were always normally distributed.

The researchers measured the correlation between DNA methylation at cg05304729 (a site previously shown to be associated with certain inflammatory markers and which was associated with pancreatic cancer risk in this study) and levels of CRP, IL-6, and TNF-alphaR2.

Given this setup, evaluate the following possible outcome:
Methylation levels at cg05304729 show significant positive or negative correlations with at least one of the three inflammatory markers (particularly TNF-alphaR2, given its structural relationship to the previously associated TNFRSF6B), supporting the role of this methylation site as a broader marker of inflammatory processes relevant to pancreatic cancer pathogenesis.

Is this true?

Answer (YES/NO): NO